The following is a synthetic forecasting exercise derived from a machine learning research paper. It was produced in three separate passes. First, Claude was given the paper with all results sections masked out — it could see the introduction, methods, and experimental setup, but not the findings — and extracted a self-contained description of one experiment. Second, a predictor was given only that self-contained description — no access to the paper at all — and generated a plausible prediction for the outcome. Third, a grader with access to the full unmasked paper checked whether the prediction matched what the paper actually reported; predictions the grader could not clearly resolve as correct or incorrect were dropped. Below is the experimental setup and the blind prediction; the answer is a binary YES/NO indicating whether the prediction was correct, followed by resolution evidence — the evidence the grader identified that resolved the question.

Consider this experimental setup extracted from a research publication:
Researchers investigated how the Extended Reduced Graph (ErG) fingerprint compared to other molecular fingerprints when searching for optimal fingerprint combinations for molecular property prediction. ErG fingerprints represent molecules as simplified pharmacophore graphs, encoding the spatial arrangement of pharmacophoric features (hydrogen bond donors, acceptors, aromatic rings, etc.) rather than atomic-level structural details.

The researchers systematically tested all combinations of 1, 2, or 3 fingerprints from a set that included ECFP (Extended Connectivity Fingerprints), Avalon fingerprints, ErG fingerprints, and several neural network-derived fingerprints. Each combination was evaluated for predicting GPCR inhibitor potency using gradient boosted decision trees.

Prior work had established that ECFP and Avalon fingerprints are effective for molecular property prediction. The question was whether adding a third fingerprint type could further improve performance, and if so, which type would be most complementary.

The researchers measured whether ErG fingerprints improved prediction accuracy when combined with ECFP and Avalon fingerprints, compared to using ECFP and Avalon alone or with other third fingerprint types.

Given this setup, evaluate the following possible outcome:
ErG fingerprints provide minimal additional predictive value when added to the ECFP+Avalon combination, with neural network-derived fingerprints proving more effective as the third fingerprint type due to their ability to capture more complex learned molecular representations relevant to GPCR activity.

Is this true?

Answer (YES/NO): NO